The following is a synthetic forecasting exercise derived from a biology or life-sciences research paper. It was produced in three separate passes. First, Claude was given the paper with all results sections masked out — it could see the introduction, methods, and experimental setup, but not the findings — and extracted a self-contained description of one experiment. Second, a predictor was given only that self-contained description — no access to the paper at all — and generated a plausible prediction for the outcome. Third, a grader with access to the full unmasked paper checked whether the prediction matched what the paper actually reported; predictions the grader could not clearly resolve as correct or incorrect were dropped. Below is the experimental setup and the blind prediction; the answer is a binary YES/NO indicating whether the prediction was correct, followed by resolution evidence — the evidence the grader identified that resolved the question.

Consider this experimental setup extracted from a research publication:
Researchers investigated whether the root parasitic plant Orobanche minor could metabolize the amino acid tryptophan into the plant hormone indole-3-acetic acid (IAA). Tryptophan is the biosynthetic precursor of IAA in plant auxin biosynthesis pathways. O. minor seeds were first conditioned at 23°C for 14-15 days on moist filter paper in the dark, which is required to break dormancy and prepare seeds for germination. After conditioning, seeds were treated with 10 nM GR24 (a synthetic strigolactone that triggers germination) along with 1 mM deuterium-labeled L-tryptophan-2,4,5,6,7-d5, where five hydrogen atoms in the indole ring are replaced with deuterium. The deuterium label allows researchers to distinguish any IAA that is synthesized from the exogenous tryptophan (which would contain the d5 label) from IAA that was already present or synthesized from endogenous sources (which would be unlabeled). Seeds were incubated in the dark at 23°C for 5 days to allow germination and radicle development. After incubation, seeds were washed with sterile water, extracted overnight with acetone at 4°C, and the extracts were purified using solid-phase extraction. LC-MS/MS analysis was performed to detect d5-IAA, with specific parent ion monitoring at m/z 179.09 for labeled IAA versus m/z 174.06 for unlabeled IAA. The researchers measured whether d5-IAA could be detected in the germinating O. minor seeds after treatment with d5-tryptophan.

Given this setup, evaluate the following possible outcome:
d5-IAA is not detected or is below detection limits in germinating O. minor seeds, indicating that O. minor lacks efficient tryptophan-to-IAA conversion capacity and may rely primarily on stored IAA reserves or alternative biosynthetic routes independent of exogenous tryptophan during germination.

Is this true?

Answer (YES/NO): NO